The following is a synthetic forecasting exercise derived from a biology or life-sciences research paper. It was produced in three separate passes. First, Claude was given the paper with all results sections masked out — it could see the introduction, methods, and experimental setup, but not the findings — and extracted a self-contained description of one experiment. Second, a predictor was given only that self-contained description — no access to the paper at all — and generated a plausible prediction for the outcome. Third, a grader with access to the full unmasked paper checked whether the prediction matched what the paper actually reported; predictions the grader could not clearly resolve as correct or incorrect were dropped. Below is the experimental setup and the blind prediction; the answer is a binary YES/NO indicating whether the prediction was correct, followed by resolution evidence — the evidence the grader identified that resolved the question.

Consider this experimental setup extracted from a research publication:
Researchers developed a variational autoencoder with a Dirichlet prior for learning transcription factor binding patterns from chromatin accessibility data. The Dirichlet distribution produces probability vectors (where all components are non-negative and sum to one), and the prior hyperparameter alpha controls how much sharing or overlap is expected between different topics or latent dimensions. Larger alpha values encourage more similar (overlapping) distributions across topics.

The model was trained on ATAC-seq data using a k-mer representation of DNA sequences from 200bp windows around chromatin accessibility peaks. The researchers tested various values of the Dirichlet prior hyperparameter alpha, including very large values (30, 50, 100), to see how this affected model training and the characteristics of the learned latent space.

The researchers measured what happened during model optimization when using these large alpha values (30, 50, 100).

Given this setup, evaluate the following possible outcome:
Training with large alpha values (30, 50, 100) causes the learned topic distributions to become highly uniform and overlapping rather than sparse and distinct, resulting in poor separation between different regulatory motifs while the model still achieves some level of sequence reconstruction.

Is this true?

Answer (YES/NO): NO